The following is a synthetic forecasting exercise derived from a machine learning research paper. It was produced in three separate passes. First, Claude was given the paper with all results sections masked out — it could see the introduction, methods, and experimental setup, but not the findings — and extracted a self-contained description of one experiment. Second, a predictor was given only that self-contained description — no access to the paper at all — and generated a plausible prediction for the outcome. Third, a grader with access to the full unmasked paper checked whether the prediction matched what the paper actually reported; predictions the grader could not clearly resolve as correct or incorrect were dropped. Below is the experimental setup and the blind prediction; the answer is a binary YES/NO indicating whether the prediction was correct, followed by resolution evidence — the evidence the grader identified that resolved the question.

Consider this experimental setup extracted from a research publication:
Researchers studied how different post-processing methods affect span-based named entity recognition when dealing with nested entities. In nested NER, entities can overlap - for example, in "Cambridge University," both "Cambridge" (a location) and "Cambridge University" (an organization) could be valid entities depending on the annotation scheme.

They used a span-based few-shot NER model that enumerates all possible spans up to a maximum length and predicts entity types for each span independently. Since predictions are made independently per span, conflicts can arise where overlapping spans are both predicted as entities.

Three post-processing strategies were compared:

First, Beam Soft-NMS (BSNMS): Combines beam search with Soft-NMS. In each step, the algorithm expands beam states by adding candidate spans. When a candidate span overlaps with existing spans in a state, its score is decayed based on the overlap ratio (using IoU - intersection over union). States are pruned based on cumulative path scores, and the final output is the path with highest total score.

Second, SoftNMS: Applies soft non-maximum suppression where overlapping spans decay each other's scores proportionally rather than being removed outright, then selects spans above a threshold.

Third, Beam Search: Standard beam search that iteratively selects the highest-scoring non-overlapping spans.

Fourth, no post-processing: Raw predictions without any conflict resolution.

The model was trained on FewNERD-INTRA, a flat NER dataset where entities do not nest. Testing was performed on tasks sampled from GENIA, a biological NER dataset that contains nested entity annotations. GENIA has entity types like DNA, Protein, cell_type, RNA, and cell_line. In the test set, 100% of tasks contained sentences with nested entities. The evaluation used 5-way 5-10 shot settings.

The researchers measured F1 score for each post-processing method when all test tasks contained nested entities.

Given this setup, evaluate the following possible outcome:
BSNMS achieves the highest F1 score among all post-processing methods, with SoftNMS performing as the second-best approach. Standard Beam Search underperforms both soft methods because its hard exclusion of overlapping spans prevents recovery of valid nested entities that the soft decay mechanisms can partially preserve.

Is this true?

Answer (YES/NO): YES